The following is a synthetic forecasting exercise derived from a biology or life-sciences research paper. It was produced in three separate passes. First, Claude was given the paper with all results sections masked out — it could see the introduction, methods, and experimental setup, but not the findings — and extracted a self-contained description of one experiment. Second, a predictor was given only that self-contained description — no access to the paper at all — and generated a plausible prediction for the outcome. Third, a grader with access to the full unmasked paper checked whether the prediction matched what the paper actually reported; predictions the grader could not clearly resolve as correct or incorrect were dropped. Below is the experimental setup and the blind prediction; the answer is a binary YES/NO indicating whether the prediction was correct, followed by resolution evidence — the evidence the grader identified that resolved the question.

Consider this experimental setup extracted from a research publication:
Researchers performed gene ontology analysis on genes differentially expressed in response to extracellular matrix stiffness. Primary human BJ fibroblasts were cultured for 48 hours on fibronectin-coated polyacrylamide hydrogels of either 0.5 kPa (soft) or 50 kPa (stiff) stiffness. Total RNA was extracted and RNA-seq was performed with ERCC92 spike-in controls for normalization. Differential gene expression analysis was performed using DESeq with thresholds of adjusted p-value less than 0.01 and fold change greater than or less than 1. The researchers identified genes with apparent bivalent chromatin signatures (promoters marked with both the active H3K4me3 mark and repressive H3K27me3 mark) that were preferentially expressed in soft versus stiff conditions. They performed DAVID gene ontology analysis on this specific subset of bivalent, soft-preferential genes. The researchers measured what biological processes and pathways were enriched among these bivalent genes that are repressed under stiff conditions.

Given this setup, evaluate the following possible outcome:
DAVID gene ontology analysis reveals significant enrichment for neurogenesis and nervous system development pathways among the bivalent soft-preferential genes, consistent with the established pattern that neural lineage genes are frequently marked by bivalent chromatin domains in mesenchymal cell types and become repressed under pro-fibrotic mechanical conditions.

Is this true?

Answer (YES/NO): NO